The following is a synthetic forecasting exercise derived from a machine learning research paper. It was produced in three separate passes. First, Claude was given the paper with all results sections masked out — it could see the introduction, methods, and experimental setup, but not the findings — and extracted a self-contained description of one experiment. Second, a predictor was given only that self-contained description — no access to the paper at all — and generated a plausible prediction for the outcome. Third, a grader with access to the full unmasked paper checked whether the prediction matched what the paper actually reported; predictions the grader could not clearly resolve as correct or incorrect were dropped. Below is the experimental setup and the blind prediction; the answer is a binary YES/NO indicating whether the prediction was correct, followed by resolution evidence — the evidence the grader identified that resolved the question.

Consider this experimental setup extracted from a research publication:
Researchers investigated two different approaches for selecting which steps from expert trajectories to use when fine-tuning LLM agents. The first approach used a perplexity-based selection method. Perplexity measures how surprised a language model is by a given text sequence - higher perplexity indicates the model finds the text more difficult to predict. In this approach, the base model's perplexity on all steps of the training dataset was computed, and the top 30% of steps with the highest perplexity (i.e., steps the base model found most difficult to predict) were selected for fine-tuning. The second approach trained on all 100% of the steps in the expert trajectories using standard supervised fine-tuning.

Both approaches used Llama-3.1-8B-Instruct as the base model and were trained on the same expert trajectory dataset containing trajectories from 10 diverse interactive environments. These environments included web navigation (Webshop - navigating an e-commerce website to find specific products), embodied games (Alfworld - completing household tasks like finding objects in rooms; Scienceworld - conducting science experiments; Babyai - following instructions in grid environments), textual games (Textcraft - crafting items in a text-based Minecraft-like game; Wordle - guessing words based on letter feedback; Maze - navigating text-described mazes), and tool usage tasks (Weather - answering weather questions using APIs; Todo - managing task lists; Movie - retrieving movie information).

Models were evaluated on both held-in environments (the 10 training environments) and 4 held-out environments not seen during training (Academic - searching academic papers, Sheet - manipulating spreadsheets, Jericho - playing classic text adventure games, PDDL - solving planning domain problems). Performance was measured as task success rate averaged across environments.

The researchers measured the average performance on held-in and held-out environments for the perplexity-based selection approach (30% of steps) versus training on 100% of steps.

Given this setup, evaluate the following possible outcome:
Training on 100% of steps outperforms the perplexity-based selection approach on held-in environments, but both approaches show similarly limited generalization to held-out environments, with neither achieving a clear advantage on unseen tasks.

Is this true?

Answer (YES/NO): NO